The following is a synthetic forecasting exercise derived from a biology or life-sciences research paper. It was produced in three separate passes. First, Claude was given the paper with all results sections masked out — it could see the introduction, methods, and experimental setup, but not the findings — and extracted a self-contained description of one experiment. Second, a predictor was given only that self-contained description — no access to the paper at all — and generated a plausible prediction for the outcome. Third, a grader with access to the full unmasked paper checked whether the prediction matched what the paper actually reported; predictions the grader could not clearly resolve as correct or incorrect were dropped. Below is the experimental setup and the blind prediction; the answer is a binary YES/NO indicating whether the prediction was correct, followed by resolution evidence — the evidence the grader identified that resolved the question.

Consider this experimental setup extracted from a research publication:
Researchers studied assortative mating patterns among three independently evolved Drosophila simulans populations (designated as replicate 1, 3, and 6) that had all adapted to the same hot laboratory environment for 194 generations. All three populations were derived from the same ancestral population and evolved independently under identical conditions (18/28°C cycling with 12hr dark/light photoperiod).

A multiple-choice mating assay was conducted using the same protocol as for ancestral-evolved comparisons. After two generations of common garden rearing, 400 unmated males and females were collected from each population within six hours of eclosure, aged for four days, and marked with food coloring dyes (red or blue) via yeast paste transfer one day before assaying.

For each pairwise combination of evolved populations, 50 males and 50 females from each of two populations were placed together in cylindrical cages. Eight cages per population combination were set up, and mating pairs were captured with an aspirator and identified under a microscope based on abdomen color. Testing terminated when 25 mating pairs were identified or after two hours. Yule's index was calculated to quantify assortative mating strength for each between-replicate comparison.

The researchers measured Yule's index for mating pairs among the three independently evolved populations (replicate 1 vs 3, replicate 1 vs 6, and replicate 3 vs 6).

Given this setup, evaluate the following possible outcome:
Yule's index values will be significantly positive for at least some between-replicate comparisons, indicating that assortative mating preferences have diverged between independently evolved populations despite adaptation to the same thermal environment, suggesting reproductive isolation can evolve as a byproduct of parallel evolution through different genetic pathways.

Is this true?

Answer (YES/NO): NO